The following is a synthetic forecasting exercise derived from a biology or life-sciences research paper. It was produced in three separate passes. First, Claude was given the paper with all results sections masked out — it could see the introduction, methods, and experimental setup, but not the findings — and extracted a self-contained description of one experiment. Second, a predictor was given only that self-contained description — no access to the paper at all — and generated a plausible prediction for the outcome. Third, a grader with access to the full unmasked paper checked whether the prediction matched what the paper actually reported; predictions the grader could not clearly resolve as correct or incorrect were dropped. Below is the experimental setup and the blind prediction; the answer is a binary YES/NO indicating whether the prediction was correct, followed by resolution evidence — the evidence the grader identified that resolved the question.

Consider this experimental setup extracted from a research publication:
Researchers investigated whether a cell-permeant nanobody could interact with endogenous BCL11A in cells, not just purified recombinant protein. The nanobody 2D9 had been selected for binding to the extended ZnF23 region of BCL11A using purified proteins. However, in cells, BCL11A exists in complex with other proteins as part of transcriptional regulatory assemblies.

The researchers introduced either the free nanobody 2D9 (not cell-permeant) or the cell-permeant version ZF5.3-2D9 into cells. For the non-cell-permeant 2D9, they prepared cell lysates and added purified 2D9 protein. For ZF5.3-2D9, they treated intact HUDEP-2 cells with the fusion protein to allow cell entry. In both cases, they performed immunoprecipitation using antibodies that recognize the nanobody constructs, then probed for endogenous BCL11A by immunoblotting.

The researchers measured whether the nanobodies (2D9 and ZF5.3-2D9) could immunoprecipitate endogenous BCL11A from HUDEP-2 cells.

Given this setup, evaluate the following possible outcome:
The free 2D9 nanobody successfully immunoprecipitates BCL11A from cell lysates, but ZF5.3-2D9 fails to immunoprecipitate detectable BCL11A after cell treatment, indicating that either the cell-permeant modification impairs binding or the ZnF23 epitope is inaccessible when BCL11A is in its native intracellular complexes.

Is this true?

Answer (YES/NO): NO